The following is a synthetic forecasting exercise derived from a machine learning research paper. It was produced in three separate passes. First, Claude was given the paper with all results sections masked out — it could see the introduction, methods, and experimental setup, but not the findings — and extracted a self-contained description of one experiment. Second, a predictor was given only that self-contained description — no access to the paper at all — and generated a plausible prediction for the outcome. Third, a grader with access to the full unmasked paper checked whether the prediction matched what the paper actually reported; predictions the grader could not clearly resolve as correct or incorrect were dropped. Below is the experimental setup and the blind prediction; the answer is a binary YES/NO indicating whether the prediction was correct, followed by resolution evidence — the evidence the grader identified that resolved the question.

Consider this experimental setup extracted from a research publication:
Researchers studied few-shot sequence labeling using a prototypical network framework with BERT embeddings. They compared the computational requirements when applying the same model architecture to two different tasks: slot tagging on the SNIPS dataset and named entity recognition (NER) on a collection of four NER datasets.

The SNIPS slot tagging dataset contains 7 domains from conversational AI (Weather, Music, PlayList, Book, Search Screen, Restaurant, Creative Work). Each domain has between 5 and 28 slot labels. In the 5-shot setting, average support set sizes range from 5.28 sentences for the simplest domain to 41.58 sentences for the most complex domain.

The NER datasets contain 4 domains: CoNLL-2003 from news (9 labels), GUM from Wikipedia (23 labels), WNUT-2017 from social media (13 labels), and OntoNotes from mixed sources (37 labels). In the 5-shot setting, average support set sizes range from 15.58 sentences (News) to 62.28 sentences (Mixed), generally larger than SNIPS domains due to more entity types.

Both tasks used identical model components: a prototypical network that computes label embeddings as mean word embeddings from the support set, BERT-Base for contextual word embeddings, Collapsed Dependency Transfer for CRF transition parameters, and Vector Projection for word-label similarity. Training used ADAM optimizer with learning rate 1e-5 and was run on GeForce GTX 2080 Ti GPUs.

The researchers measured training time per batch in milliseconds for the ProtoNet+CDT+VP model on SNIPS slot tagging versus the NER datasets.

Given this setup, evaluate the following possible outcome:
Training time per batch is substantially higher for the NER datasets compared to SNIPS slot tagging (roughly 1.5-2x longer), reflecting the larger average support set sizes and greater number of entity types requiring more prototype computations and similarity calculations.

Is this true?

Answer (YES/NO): NO